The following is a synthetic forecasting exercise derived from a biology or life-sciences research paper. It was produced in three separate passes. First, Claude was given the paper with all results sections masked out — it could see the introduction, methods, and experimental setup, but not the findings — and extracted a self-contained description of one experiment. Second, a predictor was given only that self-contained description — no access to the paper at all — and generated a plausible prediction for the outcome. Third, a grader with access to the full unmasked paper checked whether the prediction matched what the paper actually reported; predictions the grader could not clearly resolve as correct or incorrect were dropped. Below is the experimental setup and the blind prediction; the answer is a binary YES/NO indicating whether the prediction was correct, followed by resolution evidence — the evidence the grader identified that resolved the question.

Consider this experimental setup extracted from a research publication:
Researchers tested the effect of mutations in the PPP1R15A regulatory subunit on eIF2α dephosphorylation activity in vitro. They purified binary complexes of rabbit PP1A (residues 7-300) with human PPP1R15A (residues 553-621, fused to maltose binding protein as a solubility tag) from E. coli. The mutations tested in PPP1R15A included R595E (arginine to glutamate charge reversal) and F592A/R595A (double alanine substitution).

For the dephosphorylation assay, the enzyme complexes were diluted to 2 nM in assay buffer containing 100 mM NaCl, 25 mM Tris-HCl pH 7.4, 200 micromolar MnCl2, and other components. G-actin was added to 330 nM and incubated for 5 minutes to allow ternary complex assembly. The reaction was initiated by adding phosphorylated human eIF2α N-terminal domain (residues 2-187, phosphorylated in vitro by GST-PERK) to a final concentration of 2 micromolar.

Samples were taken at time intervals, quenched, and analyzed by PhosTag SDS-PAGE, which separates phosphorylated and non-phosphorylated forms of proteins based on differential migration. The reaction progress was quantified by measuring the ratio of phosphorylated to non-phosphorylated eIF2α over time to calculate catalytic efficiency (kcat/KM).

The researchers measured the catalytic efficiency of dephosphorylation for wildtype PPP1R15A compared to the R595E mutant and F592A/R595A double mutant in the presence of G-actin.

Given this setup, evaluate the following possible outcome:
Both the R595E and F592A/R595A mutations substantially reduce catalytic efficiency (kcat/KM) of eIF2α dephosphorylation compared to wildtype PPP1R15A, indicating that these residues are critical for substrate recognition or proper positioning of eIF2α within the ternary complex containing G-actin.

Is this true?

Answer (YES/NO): YES